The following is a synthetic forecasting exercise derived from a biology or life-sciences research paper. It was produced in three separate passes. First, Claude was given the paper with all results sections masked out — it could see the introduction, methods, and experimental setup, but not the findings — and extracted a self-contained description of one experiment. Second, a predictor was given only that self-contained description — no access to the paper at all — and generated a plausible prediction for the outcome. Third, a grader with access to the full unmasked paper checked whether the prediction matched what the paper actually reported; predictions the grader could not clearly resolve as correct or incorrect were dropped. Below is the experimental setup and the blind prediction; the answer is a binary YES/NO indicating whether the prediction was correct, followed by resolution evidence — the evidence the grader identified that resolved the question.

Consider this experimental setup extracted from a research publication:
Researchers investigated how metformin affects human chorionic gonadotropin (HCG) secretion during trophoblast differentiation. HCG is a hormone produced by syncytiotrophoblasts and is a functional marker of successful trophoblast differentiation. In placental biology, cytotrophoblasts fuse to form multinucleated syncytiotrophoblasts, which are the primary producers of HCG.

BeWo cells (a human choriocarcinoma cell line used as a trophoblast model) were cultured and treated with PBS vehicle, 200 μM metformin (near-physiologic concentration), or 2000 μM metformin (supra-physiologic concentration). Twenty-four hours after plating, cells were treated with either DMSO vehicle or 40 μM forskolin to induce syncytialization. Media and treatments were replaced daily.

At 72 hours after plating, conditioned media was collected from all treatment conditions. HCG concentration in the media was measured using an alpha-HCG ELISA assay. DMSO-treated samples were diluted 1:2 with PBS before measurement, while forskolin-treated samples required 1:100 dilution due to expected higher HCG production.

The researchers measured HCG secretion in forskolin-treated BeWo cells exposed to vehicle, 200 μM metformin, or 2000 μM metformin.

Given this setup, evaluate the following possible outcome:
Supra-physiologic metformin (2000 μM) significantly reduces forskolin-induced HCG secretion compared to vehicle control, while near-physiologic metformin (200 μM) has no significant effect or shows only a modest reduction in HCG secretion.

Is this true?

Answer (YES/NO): YES